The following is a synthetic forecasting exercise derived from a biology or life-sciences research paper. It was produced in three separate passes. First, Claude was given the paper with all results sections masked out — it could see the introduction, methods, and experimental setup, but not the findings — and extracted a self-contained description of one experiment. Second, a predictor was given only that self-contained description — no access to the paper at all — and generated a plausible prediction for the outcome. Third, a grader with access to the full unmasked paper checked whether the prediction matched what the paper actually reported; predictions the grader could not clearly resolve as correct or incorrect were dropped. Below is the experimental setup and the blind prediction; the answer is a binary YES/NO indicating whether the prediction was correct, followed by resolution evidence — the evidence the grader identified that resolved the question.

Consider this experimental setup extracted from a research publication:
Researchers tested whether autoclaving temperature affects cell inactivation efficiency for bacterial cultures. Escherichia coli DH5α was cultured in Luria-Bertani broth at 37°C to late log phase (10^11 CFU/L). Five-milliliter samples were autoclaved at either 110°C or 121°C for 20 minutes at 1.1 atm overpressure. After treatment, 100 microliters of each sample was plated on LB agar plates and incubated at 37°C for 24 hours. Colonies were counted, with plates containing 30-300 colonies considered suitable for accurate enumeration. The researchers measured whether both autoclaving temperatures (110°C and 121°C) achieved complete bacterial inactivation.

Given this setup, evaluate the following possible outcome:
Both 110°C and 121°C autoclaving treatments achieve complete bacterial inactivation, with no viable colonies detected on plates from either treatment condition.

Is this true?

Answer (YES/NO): YES